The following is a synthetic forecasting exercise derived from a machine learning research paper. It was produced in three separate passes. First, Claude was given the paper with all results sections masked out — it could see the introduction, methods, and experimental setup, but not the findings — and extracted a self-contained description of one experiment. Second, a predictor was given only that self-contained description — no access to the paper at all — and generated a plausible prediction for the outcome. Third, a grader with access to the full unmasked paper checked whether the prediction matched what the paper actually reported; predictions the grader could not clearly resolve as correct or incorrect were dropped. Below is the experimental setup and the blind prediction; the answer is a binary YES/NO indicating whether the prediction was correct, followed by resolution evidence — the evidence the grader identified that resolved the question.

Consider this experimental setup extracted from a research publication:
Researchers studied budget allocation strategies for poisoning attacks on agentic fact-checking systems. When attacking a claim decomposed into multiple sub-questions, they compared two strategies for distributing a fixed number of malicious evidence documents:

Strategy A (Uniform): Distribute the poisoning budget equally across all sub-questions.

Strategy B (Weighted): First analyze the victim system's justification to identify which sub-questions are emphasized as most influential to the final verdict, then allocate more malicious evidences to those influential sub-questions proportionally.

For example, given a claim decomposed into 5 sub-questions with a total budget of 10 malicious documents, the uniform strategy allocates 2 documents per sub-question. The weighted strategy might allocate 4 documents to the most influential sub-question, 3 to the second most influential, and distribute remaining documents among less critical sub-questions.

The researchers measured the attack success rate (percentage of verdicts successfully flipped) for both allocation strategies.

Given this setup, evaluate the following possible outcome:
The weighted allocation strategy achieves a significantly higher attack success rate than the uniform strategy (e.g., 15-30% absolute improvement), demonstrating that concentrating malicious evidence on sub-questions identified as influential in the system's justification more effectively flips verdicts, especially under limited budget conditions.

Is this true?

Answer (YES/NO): NO